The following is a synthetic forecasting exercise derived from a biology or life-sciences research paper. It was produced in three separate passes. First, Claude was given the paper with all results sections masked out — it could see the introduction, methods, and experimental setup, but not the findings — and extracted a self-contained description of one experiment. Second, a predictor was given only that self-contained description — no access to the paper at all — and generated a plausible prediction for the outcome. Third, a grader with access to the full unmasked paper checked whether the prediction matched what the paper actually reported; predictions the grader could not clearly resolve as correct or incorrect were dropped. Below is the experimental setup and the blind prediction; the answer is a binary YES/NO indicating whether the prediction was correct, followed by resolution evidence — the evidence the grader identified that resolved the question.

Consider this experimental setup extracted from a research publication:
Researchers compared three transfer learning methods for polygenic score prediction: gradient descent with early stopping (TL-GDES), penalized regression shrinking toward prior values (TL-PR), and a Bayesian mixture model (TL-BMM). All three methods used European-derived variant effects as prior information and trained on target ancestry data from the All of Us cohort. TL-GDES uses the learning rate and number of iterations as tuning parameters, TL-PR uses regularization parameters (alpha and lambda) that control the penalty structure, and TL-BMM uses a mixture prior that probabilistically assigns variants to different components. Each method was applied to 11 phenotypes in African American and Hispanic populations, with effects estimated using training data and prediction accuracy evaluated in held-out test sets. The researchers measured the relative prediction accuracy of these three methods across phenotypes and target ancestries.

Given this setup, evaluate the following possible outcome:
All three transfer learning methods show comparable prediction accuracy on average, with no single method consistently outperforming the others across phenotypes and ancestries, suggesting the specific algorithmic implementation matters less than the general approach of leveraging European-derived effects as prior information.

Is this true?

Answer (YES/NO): NO